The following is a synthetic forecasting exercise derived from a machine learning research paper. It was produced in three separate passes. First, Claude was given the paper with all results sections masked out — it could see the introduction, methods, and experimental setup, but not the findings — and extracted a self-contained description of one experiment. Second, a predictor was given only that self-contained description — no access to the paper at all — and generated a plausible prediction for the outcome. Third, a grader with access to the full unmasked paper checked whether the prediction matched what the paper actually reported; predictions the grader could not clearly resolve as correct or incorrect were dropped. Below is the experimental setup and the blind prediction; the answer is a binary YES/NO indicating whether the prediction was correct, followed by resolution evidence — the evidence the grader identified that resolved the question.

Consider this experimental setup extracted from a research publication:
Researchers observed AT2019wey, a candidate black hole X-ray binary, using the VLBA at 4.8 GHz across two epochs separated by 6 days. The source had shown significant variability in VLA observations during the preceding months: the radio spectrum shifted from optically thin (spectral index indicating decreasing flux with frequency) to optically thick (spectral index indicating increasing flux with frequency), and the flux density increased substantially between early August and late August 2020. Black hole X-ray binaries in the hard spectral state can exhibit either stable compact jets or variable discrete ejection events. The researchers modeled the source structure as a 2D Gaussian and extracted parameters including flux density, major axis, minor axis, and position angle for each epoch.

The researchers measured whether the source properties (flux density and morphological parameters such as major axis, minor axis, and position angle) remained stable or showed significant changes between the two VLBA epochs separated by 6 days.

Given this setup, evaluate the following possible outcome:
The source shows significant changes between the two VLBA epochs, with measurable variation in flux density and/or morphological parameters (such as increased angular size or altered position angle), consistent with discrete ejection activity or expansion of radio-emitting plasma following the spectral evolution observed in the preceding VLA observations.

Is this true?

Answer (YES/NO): NO